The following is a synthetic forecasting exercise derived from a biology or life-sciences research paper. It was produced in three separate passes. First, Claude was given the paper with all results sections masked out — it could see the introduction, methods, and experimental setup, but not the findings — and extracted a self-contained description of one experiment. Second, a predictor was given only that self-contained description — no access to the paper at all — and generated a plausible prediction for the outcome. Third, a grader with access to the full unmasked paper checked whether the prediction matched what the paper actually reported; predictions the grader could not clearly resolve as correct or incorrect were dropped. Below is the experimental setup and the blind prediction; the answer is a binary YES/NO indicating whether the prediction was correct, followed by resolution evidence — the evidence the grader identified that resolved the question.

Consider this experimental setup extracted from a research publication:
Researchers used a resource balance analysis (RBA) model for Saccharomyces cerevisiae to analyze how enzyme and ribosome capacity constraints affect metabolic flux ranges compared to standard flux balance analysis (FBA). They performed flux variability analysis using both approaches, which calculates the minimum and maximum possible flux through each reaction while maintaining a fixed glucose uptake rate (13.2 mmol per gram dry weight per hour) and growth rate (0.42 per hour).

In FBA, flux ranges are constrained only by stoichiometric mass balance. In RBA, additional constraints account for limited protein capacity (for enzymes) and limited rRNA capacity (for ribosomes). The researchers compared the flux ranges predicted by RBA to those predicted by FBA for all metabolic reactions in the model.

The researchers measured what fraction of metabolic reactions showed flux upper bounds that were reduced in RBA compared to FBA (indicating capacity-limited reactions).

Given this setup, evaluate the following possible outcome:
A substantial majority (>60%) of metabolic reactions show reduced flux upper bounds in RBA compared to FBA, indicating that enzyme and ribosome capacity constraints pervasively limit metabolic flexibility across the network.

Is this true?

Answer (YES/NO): YES